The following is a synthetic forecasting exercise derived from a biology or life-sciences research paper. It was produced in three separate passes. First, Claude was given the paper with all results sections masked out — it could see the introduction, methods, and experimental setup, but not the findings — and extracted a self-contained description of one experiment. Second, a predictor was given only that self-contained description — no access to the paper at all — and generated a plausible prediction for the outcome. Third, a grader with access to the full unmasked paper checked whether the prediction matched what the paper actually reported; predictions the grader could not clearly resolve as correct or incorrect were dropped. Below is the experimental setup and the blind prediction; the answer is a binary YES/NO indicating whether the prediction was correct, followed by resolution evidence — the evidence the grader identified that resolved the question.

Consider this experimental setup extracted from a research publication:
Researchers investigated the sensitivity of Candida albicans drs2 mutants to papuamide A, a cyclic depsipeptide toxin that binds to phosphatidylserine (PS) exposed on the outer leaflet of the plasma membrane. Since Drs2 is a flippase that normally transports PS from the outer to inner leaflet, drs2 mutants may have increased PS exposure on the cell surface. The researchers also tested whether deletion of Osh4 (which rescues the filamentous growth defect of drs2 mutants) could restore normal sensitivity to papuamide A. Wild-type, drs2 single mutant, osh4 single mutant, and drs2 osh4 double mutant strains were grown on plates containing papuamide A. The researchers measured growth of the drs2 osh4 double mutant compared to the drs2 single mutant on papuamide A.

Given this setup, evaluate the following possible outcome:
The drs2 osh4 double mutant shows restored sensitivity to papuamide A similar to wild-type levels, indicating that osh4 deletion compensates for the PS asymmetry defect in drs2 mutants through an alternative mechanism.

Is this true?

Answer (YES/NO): NO